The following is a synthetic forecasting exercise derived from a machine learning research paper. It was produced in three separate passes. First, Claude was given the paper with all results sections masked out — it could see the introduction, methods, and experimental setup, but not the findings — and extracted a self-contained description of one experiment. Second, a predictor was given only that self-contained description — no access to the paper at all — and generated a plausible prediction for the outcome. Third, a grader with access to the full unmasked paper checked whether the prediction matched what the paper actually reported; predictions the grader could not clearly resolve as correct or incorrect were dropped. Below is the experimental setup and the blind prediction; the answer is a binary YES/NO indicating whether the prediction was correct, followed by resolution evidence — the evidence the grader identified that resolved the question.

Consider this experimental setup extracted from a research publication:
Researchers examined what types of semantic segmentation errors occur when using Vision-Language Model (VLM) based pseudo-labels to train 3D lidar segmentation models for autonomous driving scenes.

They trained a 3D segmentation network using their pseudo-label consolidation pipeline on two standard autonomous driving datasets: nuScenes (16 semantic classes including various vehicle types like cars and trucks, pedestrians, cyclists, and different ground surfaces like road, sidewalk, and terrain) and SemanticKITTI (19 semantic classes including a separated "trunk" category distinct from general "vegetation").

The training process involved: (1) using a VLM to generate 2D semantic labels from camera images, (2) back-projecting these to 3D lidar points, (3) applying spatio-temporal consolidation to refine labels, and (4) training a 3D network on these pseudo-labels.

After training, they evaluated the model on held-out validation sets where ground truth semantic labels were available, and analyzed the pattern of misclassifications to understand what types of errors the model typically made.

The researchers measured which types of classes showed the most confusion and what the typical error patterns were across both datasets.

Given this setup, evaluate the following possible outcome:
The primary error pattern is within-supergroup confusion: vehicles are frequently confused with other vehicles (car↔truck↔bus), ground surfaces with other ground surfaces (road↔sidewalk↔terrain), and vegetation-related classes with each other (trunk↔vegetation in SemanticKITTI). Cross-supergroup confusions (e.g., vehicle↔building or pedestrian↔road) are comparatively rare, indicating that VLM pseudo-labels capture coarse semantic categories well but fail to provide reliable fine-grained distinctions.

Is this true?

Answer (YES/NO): NO